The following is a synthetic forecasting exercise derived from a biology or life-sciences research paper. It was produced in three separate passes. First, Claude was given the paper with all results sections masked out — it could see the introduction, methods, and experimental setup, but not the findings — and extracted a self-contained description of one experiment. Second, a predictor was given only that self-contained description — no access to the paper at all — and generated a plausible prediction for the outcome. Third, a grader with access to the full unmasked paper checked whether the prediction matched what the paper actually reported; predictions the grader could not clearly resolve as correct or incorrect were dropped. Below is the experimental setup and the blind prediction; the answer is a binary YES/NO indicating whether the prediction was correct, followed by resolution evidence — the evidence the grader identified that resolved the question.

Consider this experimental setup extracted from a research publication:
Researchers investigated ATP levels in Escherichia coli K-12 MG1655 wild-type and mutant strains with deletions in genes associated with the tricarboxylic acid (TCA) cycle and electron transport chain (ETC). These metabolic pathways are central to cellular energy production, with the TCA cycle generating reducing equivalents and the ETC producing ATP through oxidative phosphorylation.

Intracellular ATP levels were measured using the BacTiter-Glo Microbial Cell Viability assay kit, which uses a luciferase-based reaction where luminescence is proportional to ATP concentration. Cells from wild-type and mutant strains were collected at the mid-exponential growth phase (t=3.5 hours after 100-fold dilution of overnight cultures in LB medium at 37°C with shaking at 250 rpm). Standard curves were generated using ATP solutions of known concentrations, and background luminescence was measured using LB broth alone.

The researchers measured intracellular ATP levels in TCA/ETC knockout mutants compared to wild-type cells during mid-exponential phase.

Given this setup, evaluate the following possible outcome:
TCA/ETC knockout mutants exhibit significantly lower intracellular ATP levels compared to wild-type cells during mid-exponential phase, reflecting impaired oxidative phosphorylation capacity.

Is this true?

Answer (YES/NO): NO